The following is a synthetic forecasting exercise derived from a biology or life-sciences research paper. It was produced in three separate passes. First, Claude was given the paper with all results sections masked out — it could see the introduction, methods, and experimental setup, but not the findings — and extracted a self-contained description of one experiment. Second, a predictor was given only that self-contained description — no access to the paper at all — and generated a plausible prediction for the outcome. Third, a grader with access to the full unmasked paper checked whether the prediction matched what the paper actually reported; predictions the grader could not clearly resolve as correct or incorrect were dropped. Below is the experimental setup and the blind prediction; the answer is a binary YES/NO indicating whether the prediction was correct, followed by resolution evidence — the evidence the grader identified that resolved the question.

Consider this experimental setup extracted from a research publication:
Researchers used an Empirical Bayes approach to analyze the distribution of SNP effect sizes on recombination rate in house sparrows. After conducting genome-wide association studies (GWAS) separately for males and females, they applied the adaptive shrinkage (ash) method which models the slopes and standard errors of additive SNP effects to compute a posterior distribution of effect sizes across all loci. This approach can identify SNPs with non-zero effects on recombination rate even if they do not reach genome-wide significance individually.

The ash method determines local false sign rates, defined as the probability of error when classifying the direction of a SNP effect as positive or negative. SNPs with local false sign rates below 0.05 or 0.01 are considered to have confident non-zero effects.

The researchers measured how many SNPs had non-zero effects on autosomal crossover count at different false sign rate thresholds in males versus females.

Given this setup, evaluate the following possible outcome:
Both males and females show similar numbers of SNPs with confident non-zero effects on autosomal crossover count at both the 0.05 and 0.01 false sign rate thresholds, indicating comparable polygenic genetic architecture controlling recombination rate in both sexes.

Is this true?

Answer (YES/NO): NO